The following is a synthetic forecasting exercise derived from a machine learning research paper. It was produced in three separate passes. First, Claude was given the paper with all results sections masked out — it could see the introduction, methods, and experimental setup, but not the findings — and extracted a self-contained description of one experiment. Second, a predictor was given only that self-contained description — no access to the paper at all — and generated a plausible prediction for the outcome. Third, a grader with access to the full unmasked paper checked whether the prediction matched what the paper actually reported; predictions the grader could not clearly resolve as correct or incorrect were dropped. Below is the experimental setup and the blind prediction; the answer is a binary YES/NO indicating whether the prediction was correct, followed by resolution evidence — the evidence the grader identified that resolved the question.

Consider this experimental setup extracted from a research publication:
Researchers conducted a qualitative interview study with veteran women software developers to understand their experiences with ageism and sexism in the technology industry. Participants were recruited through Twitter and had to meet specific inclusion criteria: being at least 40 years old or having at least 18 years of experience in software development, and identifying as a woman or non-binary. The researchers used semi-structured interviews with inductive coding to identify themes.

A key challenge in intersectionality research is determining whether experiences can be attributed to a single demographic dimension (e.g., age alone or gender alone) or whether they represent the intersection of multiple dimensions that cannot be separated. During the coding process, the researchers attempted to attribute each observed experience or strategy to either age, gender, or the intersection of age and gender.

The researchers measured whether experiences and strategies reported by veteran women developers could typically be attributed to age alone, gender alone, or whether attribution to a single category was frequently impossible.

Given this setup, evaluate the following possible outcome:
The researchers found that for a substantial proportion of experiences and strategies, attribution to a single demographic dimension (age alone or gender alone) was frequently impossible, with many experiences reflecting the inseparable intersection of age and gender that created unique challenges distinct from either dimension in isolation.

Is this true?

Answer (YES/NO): YES